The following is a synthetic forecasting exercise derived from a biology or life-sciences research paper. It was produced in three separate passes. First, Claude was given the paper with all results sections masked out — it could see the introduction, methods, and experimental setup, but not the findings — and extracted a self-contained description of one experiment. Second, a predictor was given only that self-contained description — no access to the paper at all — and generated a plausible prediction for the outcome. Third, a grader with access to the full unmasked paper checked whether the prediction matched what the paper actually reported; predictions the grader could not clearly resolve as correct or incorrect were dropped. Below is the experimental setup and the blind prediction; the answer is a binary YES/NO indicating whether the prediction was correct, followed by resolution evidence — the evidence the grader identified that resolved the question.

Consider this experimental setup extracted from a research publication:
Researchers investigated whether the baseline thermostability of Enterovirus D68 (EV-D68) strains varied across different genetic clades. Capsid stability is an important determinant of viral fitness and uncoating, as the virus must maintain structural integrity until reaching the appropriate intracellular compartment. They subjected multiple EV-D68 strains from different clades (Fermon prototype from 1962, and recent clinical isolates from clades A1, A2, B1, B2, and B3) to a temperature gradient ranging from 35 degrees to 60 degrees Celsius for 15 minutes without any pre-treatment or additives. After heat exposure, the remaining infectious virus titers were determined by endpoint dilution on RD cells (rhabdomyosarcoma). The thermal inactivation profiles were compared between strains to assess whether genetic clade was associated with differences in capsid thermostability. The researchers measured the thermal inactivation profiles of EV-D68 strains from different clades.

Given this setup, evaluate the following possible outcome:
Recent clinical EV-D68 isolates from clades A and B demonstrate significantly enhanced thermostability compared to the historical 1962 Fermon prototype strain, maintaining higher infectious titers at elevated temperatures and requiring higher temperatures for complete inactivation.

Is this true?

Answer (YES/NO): NO